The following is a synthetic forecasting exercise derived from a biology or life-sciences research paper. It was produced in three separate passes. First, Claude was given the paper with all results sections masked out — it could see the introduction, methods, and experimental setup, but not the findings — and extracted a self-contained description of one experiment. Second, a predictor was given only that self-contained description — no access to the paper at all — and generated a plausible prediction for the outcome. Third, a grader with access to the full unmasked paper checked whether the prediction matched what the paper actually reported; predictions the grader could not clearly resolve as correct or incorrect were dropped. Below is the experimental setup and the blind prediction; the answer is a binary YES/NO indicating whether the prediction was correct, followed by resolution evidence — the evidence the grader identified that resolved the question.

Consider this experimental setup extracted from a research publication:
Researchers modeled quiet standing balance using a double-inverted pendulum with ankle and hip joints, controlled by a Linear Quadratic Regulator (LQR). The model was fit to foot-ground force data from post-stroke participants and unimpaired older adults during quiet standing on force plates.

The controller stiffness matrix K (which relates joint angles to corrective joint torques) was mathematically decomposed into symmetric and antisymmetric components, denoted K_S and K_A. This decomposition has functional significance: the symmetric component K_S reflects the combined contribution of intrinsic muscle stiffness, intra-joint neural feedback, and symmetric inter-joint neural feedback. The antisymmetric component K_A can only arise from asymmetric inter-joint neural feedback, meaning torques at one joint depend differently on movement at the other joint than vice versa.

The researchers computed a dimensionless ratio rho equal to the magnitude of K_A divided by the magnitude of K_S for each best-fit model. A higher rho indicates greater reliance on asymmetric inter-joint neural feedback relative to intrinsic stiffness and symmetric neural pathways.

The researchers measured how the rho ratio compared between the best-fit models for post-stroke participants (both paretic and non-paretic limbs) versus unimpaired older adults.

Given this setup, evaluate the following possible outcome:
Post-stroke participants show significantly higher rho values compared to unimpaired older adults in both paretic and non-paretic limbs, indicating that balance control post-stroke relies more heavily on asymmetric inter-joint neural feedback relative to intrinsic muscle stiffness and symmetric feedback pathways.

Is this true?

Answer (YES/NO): YES